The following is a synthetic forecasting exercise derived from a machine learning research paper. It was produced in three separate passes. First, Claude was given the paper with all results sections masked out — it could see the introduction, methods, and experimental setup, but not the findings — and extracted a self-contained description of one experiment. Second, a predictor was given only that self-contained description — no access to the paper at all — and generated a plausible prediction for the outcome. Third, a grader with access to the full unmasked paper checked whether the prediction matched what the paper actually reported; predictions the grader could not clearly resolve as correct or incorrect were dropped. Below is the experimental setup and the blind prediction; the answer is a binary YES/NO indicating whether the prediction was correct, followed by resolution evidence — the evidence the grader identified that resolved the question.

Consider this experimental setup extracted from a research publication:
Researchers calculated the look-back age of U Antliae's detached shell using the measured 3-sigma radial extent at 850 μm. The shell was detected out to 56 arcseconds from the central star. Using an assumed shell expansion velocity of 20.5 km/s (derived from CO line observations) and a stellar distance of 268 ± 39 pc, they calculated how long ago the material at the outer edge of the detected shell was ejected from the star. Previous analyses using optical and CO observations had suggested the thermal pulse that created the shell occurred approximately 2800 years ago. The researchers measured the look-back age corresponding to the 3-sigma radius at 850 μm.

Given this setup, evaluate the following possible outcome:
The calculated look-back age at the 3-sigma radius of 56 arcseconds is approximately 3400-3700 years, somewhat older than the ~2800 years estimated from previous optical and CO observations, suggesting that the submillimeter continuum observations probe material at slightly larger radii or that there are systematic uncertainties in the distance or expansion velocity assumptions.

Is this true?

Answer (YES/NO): YES